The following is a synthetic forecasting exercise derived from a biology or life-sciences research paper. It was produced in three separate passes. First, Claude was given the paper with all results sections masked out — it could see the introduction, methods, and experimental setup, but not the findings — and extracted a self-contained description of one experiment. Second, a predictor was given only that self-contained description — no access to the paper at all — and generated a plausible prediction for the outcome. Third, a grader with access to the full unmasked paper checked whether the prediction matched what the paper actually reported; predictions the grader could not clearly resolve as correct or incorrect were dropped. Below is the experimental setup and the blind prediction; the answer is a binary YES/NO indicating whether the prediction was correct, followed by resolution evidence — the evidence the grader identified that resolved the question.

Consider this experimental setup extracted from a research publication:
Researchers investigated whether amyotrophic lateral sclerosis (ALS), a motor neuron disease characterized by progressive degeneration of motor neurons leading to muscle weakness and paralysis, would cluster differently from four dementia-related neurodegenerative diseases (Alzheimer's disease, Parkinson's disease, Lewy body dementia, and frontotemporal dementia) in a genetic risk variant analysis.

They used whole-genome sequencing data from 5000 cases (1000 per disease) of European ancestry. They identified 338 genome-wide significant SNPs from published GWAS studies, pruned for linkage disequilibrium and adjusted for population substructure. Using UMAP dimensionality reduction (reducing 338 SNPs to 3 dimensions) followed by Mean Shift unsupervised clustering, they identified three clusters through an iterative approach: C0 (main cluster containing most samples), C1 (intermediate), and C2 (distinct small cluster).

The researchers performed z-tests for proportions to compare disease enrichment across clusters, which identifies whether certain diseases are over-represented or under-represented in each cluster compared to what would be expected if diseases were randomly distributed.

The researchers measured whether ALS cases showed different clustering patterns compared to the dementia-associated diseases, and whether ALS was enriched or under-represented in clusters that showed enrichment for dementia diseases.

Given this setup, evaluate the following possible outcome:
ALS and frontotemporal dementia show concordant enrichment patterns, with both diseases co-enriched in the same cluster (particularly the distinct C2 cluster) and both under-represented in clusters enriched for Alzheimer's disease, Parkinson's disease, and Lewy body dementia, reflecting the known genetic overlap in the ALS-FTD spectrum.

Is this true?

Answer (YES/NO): NO